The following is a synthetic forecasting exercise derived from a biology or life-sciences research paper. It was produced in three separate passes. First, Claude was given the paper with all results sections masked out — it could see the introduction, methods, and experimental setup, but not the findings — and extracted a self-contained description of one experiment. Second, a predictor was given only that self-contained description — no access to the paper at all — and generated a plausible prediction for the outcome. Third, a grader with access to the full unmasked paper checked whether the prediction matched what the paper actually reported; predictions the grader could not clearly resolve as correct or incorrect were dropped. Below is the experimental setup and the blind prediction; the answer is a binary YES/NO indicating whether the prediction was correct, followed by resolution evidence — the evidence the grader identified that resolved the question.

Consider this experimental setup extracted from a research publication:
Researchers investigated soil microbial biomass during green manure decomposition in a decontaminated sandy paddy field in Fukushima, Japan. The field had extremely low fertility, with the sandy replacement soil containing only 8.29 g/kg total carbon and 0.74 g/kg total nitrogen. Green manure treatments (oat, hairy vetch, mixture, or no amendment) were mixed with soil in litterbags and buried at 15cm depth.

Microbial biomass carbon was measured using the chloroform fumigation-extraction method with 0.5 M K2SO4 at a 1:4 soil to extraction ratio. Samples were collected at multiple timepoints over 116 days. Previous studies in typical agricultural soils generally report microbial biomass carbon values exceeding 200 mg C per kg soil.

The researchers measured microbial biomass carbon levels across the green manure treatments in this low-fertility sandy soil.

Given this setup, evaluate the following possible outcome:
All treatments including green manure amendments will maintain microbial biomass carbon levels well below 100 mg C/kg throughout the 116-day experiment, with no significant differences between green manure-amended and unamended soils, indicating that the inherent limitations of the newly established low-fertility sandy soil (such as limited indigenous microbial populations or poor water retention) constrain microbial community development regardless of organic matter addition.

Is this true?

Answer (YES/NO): NO